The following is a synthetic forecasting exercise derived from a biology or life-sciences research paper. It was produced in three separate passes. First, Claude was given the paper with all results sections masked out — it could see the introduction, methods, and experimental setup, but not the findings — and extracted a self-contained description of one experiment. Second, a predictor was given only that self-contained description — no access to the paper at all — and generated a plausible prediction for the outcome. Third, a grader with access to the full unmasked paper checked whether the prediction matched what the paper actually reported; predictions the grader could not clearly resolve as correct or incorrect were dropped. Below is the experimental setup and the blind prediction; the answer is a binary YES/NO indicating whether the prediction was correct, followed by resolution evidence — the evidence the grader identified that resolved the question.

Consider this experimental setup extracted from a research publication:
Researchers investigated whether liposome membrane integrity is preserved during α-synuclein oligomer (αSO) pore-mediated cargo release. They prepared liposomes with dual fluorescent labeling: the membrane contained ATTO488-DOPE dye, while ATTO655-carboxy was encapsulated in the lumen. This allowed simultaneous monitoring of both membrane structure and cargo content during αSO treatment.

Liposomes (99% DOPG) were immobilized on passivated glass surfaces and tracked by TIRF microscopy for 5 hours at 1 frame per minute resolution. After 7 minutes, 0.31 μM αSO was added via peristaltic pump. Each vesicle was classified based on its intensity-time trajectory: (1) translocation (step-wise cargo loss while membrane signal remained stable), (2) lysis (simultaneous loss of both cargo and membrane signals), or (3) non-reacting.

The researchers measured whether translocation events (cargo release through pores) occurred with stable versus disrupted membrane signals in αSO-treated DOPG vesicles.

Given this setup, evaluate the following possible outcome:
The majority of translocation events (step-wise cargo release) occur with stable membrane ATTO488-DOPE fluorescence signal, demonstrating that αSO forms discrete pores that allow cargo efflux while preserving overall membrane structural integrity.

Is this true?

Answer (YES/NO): YES